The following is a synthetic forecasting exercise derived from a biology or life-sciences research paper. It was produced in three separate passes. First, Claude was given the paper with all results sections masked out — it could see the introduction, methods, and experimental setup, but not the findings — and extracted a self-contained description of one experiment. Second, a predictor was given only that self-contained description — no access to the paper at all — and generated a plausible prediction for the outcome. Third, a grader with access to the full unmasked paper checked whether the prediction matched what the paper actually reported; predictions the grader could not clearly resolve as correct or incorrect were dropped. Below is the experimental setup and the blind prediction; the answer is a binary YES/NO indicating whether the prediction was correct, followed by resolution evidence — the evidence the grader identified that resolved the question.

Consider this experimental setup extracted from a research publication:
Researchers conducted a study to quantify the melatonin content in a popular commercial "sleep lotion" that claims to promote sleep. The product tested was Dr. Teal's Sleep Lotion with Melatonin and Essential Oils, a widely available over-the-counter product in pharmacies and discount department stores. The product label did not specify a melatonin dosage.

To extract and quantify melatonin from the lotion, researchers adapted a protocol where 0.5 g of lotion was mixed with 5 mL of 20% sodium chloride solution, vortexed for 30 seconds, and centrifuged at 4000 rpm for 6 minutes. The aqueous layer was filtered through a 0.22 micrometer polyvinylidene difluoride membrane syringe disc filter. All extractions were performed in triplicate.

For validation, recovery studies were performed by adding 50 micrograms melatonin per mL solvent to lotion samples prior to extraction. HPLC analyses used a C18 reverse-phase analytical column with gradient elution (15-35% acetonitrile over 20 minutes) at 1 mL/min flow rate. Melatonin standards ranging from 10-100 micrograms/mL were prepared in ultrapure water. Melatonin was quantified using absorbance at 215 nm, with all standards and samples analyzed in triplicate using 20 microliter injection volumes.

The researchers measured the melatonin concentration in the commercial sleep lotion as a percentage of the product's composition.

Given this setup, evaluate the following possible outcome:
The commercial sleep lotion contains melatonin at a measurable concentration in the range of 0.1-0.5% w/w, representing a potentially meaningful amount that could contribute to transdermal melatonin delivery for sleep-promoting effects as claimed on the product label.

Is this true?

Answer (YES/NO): YES